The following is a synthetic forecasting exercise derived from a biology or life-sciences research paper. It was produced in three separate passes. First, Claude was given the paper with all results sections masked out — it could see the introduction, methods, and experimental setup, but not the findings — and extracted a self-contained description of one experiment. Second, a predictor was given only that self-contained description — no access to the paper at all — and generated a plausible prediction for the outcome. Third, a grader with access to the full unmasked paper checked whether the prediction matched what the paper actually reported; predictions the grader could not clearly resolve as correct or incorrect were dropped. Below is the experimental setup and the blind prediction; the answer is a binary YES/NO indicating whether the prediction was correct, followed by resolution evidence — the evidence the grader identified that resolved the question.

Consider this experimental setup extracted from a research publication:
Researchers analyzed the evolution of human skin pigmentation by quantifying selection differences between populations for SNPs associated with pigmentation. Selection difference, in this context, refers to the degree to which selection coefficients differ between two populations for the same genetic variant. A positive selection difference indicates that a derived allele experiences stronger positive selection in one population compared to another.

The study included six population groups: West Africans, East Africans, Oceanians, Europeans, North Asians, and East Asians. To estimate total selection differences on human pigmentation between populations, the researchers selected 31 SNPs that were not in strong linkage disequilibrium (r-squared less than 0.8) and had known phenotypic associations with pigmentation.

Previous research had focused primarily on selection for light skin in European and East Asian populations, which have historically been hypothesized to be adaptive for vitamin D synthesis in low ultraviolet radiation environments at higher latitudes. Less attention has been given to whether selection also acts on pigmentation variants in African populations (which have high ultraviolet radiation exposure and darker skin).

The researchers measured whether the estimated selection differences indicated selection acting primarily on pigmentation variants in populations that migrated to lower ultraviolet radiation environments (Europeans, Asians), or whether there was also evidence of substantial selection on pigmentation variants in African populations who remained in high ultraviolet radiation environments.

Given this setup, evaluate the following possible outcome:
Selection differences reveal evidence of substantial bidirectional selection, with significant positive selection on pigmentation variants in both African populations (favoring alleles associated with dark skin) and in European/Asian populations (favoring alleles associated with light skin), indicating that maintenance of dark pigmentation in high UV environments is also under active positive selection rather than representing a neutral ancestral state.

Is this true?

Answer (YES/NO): YES